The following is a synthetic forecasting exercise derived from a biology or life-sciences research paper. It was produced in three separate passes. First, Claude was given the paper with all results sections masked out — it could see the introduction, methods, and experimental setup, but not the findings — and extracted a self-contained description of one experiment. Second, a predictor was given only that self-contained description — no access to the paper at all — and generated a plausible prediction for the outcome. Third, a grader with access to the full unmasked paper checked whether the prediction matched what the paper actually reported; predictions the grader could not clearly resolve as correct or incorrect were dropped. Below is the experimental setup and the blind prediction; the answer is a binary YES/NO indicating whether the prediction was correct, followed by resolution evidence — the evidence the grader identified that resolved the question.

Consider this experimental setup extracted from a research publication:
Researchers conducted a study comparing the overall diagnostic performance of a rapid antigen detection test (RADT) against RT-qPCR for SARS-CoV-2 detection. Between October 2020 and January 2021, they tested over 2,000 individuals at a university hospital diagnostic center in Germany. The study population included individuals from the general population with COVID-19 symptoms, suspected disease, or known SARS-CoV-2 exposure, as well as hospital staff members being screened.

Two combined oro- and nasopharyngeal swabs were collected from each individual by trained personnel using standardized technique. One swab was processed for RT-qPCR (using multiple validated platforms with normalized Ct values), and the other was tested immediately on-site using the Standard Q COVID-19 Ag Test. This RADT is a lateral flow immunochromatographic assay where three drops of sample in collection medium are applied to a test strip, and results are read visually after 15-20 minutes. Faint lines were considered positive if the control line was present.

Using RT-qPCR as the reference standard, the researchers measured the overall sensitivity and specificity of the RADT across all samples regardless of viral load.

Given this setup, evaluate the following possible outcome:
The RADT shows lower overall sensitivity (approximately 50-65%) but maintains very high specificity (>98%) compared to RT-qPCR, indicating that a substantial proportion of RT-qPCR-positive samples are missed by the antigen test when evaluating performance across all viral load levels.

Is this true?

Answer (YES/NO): NO